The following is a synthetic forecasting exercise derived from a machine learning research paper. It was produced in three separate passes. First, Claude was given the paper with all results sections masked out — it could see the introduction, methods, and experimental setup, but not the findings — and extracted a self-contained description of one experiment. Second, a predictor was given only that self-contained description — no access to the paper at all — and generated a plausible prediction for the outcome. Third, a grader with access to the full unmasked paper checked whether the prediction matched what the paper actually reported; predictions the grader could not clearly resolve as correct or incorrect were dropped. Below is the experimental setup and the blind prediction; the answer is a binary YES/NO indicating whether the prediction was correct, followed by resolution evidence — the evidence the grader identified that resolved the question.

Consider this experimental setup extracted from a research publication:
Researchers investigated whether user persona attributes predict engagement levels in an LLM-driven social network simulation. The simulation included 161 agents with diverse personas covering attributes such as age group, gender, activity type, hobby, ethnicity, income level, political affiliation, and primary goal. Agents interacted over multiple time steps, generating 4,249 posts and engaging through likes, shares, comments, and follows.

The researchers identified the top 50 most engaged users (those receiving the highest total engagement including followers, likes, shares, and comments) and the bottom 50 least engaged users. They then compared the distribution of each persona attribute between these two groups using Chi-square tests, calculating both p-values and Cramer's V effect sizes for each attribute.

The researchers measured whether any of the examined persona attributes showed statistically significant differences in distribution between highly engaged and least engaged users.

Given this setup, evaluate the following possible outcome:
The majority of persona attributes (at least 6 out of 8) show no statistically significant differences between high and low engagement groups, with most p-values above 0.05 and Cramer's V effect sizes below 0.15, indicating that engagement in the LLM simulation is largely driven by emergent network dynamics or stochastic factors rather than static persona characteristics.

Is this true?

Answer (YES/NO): YES